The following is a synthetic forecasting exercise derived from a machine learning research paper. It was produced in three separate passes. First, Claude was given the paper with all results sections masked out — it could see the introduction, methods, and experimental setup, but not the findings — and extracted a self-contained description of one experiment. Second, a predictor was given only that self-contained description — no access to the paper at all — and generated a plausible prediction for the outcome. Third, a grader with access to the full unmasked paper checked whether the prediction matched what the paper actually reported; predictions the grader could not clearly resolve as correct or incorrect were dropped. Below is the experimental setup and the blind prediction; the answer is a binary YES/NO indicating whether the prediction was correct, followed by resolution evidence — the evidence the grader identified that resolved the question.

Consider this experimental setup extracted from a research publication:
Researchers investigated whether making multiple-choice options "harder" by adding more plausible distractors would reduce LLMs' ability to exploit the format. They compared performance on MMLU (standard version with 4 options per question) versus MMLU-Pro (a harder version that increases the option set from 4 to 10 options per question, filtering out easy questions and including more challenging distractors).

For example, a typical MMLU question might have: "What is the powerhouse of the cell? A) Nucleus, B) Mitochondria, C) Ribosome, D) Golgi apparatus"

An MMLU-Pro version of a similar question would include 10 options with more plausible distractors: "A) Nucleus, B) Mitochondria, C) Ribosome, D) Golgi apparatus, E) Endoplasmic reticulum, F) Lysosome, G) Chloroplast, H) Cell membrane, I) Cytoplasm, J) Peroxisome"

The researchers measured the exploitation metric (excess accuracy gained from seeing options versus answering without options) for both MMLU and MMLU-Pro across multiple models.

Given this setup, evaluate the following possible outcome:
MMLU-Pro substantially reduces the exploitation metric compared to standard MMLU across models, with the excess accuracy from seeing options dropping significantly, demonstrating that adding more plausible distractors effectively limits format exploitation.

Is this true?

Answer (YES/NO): NO